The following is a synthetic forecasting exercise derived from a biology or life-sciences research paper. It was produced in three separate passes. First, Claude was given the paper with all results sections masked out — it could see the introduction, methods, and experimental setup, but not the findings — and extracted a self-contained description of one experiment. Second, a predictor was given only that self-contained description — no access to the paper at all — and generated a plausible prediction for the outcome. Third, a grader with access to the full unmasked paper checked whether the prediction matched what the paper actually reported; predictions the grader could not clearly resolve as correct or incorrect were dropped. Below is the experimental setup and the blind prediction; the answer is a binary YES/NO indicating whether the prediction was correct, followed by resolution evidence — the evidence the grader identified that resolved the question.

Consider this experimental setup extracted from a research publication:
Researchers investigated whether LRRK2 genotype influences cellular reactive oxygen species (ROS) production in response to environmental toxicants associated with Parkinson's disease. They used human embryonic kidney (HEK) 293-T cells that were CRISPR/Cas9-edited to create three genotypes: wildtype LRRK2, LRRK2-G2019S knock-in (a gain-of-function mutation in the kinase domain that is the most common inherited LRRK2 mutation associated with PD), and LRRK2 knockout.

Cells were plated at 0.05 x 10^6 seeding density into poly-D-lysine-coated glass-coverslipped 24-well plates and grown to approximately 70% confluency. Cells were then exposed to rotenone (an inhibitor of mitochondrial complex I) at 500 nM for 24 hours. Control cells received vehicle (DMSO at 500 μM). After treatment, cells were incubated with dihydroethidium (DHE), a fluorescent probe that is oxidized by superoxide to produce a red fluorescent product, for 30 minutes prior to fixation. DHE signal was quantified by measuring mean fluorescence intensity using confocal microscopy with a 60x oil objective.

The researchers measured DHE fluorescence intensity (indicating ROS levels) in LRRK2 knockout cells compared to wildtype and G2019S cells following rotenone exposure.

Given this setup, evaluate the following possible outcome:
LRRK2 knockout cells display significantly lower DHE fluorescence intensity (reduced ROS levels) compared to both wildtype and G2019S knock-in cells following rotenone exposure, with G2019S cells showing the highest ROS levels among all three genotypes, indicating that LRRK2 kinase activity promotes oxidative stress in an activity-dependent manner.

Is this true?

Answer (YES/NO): YES